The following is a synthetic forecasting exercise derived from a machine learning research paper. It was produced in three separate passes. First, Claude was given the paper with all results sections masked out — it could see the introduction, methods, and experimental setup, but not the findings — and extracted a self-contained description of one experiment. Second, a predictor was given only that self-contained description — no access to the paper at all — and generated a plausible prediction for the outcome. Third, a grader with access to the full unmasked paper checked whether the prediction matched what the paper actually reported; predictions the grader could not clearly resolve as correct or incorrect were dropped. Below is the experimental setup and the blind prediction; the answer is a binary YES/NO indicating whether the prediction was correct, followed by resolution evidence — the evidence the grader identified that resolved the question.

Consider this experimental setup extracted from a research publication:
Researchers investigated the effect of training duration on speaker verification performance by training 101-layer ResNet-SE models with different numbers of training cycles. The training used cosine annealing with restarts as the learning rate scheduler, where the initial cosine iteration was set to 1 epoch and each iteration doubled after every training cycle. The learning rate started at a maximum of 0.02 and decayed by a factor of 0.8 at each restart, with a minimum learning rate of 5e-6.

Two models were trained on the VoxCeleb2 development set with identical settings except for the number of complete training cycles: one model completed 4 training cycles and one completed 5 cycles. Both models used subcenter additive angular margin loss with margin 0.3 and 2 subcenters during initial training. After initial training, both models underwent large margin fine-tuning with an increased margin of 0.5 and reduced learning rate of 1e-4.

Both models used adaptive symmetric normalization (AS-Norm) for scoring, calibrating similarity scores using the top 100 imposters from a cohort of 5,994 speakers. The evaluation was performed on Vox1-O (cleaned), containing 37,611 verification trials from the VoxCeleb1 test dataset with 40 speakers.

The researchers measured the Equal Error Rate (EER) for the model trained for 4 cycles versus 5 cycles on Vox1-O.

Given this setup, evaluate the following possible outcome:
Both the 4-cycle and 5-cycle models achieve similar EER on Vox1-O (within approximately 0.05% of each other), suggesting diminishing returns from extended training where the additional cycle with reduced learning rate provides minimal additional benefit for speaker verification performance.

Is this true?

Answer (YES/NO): NO